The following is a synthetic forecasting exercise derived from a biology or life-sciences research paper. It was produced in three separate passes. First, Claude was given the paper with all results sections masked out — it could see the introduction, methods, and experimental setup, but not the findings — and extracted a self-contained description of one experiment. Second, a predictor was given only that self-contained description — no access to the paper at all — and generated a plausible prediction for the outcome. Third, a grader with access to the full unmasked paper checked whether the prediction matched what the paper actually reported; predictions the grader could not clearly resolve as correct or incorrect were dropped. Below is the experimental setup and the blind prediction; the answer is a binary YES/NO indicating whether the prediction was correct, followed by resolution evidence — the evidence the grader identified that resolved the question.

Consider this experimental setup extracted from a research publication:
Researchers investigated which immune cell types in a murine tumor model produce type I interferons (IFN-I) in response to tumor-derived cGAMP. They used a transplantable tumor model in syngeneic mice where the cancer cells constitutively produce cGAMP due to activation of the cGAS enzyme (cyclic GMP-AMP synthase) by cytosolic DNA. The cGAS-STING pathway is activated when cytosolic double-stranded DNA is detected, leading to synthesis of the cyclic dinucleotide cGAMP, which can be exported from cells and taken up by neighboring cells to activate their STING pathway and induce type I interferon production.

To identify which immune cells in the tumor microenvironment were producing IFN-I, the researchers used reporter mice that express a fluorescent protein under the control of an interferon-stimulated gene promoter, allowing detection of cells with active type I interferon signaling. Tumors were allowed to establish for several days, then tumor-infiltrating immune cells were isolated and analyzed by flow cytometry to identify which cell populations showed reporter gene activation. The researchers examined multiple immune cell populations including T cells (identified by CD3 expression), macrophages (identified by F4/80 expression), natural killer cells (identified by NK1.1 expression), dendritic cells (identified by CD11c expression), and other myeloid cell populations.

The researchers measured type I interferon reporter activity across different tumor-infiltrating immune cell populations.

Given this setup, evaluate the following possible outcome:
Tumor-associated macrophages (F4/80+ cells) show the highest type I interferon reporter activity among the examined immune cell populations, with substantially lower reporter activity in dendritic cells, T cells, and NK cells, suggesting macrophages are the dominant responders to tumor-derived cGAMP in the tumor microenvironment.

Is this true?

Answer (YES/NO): NO